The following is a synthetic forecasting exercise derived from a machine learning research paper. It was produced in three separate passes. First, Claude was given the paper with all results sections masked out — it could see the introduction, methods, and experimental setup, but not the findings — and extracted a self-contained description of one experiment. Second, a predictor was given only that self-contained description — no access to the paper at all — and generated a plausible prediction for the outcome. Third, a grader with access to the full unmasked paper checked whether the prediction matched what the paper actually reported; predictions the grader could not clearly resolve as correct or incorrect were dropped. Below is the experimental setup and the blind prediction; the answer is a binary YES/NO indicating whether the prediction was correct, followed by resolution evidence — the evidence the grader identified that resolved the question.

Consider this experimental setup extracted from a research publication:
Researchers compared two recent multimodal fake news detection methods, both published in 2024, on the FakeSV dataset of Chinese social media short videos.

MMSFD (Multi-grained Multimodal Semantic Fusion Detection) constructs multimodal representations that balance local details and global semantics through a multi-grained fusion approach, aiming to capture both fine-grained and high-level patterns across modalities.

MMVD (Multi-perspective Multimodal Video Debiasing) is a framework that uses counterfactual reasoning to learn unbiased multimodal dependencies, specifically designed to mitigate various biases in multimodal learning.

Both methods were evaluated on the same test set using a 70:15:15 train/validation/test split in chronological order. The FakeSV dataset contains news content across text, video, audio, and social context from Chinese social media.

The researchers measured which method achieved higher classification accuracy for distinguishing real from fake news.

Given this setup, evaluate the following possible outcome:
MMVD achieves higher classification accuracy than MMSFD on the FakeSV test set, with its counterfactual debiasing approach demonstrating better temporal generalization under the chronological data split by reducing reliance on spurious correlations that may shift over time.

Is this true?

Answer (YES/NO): YES